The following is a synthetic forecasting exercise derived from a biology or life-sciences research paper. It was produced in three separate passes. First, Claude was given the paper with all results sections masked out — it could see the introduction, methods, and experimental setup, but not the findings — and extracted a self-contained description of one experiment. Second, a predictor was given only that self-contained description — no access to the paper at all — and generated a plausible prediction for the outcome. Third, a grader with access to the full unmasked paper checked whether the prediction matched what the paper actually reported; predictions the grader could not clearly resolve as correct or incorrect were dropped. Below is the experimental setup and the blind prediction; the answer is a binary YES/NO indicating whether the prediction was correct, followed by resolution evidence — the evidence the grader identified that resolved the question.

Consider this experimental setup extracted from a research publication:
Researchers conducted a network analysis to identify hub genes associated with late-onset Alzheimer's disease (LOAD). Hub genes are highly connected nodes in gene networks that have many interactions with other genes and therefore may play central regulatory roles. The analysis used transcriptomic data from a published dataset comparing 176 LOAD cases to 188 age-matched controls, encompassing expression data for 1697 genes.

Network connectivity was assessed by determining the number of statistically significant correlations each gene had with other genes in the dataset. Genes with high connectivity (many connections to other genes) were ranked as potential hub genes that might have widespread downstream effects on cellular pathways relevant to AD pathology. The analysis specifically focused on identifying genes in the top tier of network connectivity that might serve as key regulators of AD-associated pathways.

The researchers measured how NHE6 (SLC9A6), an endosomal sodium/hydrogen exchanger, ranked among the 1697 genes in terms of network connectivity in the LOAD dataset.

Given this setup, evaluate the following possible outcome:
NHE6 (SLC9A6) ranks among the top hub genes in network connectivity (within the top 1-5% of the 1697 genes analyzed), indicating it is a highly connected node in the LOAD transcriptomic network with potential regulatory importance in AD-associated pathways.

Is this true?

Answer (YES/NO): YES